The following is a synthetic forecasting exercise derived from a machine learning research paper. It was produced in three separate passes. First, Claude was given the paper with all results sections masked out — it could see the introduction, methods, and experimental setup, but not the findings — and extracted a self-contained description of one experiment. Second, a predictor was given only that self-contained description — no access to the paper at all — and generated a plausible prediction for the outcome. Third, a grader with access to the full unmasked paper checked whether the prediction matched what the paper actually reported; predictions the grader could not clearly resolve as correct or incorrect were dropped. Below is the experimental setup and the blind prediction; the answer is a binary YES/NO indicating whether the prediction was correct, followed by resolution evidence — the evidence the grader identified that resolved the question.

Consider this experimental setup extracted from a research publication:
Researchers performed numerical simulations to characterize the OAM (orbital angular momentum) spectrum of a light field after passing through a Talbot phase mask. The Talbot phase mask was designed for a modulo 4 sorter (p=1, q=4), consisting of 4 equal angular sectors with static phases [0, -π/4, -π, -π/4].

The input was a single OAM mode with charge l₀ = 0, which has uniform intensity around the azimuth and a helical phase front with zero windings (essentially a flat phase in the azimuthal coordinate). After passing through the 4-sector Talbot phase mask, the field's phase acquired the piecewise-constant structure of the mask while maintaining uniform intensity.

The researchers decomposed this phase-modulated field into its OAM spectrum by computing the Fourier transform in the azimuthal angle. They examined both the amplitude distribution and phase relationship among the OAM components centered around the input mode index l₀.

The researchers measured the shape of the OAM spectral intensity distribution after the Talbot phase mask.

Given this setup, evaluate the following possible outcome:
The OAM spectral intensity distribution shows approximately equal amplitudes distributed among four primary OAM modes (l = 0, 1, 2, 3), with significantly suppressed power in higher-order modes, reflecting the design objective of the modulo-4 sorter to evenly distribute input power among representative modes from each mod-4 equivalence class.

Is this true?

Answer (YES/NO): NO